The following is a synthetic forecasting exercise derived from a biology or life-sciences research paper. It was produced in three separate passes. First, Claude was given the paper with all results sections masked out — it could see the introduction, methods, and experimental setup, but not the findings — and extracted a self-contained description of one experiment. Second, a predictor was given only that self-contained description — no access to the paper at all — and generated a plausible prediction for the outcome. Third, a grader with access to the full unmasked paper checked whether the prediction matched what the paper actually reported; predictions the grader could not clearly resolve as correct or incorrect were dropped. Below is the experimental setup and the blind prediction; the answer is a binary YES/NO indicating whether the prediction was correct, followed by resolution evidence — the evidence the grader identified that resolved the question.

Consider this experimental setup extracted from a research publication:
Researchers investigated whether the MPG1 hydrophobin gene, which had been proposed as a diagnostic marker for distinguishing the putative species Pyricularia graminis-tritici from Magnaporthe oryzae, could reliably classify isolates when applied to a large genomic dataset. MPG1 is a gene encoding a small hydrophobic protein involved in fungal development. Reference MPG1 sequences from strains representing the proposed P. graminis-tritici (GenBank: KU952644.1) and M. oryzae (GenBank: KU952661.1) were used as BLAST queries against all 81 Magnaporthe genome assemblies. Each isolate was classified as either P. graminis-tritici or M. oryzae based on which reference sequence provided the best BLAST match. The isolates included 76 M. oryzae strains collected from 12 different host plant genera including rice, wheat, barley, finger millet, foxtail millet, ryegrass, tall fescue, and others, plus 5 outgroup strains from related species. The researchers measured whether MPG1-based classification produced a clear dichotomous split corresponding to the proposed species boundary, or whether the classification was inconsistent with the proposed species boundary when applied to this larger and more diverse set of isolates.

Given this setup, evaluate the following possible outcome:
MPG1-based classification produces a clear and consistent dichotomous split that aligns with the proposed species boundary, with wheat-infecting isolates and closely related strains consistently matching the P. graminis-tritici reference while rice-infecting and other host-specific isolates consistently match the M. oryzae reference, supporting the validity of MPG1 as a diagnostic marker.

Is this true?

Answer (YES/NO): NO